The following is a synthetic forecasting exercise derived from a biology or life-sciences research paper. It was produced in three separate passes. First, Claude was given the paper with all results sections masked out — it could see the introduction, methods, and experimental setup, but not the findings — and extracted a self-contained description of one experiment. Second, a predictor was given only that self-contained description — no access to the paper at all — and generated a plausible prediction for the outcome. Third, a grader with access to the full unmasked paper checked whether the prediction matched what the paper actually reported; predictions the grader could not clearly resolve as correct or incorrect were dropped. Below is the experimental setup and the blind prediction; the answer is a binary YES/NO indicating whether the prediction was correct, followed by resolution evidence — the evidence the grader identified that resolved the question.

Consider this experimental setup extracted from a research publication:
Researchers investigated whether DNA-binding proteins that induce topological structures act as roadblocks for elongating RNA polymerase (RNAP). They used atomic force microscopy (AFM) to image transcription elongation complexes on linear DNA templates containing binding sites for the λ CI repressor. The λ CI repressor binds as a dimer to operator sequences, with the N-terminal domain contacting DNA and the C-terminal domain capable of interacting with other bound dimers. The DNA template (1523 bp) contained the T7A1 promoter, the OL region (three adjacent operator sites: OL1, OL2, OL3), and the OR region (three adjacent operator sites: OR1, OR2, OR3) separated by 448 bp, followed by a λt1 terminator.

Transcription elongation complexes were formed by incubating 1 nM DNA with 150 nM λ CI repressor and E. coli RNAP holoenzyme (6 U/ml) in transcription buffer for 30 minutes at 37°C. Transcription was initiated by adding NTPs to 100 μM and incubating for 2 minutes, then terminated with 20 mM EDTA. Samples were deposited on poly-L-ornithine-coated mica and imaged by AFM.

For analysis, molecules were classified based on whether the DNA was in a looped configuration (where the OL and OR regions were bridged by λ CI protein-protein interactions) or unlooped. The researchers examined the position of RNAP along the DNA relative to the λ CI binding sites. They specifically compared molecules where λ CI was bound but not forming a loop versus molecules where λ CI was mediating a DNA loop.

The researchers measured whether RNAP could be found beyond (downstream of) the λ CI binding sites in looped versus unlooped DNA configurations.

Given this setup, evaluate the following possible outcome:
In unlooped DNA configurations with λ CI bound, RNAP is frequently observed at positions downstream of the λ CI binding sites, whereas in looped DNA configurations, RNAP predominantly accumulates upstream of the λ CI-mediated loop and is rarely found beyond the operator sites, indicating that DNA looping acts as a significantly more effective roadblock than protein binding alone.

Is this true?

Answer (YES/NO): YES